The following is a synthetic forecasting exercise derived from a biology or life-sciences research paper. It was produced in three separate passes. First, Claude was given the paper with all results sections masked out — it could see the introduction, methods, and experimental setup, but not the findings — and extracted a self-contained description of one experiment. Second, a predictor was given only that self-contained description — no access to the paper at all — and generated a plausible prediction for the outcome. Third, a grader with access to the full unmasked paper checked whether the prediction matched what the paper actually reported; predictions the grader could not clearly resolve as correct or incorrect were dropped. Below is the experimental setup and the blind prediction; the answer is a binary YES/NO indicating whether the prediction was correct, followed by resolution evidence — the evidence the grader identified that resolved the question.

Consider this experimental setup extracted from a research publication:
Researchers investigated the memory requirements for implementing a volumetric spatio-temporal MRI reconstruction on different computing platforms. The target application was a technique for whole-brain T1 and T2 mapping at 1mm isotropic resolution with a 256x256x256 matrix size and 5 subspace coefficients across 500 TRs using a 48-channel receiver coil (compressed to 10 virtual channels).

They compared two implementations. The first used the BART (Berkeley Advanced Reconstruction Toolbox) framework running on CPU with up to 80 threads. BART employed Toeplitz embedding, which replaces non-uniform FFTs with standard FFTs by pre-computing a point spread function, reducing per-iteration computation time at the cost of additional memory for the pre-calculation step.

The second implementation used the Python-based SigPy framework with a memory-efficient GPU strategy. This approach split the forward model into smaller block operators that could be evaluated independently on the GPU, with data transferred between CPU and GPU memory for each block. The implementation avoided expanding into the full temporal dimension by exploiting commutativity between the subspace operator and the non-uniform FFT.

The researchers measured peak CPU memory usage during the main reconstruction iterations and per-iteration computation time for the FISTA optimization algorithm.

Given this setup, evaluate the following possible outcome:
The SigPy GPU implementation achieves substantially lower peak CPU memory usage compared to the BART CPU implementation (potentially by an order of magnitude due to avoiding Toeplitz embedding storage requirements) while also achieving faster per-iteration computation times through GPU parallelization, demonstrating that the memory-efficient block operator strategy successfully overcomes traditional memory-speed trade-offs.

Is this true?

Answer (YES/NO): NO